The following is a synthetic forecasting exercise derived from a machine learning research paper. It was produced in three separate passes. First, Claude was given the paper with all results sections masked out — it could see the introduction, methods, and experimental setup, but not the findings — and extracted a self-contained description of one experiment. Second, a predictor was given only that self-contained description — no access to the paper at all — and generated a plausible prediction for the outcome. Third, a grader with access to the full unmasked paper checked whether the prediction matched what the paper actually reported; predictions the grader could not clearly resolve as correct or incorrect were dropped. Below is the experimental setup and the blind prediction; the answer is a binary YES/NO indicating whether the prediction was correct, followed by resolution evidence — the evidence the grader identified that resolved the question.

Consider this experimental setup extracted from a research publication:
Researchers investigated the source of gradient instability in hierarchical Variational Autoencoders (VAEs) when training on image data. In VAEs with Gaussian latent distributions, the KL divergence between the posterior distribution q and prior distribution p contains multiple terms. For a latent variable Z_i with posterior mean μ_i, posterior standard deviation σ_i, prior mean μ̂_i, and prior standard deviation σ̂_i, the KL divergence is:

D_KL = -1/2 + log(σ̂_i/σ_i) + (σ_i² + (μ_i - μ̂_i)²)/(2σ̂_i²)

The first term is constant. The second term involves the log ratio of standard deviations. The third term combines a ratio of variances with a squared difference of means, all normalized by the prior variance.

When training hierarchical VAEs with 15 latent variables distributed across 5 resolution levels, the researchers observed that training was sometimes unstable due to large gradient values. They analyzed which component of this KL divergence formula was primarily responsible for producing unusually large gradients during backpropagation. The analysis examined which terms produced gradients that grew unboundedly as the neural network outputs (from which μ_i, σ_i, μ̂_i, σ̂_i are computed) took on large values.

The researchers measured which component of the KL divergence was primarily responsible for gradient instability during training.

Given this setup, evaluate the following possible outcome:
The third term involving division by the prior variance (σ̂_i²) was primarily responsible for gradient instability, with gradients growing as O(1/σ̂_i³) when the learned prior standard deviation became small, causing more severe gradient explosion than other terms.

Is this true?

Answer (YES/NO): NO